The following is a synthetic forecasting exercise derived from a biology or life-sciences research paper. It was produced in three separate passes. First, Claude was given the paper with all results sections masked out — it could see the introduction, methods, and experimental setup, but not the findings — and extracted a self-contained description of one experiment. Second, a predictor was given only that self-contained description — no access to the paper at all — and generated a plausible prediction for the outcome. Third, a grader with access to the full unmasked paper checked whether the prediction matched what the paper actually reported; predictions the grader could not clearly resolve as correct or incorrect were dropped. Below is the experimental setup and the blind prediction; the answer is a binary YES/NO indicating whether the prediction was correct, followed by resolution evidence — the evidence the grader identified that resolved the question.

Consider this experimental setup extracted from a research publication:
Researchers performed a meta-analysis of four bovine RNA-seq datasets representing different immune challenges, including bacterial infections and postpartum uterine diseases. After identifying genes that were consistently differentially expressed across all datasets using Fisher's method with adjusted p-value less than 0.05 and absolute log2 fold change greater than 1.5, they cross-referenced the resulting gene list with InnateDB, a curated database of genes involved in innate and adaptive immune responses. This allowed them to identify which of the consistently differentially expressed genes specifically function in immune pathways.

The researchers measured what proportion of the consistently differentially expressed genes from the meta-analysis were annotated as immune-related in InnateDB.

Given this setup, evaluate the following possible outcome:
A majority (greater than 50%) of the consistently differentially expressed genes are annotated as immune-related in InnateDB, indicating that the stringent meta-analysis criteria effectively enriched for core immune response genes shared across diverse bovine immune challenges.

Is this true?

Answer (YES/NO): NO